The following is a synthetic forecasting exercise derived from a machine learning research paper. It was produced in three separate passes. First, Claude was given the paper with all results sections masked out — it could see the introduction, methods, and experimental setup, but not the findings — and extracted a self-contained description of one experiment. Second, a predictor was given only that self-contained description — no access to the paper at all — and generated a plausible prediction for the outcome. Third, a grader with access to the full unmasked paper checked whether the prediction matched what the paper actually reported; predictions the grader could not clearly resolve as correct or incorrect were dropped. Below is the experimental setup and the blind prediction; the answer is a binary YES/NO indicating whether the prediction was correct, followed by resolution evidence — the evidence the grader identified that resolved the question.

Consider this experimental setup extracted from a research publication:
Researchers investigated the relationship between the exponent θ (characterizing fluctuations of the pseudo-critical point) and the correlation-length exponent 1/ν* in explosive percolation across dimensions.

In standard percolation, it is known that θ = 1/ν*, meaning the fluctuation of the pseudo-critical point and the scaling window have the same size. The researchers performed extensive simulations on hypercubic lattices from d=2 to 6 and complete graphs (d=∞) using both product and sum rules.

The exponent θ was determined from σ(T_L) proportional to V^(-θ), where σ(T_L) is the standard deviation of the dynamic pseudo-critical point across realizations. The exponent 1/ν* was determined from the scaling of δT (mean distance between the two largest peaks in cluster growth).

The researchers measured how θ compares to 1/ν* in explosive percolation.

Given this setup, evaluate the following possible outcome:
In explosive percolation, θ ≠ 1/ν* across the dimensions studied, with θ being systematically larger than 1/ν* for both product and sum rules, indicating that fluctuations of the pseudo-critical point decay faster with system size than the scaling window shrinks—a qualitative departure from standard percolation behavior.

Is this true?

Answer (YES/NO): NO